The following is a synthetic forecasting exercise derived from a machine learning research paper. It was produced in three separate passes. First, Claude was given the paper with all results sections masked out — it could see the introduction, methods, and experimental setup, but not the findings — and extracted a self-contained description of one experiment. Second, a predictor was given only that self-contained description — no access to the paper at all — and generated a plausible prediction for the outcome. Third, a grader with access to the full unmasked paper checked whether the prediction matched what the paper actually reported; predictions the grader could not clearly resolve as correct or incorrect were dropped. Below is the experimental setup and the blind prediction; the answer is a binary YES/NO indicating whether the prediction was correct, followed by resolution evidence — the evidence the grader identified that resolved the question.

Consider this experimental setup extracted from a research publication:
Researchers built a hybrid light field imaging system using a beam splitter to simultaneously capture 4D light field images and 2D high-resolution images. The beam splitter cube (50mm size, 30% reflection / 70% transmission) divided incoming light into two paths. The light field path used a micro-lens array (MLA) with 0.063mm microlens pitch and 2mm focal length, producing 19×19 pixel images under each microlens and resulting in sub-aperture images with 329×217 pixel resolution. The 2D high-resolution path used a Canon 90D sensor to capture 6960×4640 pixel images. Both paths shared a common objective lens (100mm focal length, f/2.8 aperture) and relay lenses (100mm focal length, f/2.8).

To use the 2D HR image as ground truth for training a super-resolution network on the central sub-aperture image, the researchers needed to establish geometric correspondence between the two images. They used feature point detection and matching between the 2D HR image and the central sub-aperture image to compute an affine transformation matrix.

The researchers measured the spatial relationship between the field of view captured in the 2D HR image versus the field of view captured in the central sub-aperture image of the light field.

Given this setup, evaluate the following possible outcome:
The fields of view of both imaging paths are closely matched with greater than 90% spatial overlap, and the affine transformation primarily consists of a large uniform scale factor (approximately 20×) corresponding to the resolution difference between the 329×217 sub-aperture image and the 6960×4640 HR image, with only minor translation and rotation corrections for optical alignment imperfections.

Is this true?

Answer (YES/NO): NO